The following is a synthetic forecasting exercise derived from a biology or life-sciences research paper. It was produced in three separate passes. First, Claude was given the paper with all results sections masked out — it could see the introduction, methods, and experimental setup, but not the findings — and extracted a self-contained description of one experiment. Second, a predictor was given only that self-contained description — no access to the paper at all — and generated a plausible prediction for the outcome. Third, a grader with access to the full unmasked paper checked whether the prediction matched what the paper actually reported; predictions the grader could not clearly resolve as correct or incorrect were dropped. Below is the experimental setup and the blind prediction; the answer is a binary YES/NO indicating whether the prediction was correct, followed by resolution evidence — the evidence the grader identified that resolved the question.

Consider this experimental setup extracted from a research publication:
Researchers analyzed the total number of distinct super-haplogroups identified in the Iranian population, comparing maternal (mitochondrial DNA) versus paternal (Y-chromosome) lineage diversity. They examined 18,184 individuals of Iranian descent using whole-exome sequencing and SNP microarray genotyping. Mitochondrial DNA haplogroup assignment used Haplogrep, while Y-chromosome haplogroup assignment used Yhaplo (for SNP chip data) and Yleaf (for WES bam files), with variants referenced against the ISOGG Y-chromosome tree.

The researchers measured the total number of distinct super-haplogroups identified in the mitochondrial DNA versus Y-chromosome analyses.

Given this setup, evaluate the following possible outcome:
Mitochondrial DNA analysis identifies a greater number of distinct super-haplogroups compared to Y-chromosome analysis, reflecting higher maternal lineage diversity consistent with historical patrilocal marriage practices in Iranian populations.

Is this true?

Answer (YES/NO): YES